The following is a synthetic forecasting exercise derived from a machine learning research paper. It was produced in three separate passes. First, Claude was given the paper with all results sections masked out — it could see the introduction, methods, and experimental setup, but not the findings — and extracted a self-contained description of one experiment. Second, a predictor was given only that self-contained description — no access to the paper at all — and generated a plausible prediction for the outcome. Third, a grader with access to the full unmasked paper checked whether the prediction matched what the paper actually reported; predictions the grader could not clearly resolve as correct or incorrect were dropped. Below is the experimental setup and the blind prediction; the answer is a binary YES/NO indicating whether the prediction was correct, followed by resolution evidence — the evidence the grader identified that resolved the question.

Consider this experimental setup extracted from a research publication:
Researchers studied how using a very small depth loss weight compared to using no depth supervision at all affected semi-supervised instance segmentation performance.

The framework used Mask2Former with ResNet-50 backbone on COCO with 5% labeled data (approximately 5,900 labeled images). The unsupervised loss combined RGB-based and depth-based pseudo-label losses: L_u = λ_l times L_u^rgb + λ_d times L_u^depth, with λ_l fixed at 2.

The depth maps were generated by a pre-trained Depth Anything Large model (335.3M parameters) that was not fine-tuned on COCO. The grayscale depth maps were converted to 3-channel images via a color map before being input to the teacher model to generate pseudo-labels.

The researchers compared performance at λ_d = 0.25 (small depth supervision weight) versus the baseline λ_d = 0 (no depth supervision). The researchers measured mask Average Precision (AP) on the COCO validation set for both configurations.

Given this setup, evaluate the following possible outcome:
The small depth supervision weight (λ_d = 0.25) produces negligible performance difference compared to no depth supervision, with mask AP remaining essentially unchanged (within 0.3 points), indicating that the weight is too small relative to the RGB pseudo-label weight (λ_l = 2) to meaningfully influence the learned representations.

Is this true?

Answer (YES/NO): NO